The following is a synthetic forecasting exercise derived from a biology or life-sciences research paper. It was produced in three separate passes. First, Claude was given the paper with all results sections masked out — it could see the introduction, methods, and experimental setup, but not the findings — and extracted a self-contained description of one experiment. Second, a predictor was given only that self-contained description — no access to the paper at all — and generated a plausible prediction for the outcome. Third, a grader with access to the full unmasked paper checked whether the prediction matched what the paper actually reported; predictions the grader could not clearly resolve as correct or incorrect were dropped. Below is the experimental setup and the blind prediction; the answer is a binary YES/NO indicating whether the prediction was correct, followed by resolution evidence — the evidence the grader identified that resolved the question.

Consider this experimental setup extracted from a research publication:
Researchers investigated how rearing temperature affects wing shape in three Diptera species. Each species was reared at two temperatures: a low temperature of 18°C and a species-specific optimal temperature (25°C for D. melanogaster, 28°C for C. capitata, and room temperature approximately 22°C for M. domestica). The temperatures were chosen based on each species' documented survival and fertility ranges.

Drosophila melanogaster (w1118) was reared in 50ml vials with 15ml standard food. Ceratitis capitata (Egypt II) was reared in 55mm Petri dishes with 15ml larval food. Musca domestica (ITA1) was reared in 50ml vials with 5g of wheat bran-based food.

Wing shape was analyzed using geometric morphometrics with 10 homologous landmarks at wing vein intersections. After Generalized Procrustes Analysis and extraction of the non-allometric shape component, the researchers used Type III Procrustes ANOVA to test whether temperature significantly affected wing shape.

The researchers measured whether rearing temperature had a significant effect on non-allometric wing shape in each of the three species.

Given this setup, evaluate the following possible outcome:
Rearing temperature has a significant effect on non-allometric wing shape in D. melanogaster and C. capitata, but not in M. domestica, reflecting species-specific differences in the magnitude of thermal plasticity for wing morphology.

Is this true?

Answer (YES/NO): NO